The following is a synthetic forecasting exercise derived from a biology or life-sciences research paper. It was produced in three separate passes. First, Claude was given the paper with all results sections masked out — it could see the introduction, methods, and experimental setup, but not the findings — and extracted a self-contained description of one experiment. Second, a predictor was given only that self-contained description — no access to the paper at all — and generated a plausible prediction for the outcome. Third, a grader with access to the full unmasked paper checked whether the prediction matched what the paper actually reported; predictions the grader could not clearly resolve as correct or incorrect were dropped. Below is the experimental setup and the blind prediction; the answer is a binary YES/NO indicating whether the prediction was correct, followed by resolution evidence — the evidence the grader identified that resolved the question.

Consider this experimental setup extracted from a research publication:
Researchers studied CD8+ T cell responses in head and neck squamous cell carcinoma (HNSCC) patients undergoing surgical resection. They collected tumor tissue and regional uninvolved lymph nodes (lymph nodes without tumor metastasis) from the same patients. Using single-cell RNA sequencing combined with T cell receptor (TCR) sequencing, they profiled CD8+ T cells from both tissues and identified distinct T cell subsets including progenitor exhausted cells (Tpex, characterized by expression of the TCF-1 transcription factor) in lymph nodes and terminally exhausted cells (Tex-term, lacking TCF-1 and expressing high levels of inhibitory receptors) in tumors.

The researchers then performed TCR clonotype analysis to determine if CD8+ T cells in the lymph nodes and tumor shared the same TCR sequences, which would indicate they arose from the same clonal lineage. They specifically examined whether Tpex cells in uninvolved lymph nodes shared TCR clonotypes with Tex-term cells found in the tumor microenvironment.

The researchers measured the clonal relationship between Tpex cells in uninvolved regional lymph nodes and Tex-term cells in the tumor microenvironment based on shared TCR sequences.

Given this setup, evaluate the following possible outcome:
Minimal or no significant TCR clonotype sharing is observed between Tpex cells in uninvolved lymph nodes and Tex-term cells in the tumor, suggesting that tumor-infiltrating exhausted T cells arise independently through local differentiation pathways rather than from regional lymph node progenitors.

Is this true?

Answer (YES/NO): NO